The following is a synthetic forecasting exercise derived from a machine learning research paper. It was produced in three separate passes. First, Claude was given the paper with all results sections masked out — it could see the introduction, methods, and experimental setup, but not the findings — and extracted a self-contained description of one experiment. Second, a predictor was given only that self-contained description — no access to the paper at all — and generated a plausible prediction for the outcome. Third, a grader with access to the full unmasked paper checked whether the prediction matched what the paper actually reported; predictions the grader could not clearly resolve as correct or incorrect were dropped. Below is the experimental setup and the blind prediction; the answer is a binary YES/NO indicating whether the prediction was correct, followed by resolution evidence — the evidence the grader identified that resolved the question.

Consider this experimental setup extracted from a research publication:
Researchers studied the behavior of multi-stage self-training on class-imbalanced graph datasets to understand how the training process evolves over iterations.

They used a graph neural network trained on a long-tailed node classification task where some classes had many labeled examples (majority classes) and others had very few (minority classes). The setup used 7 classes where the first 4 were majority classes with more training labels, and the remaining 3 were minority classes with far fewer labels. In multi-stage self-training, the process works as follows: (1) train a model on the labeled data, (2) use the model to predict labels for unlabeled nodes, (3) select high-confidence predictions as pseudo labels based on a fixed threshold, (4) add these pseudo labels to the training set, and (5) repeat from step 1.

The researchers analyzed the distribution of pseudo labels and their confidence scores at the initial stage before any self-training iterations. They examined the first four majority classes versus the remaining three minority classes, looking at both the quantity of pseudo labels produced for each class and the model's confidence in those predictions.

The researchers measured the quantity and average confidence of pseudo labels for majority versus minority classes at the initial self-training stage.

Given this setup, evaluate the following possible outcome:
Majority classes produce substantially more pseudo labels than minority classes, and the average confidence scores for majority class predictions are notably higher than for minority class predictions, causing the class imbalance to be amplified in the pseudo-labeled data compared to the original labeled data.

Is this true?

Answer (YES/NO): YES